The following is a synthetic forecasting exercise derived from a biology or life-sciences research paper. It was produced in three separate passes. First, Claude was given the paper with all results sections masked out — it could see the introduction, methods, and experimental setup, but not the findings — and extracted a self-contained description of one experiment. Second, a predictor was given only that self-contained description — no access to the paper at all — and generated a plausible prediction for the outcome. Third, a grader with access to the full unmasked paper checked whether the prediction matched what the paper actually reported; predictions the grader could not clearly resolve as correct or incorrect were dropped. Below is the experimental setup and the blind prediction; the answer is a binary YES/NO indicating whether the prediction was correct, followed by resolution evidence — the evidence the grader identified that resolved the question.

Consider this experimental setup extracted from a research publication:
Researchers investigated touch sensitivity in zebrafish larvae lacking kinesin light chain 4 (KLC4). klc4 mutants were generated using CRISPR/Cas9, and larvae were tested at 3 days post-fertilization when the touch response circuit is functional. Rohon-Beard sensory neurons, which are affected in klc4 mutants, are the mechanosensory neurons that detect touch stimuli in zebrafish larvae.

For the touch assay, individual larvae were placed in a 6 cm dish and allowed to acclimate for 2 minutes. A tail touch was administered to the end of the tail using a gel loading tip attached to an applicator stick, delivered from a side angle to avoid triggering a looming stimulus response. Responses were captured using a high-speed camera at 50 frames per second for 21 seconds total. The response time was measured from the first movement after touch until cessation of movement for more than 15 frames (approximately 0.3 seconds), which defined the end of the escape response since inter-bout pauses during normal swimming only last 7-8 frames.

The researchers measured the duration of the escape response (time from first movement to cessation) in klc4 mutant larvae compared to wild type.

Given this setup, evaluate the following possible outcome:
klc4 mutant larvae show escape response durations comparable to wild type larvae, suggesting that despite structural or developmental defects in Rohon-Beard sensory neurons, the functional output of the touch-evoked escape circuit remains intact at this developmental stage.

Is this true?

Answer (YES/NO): NO